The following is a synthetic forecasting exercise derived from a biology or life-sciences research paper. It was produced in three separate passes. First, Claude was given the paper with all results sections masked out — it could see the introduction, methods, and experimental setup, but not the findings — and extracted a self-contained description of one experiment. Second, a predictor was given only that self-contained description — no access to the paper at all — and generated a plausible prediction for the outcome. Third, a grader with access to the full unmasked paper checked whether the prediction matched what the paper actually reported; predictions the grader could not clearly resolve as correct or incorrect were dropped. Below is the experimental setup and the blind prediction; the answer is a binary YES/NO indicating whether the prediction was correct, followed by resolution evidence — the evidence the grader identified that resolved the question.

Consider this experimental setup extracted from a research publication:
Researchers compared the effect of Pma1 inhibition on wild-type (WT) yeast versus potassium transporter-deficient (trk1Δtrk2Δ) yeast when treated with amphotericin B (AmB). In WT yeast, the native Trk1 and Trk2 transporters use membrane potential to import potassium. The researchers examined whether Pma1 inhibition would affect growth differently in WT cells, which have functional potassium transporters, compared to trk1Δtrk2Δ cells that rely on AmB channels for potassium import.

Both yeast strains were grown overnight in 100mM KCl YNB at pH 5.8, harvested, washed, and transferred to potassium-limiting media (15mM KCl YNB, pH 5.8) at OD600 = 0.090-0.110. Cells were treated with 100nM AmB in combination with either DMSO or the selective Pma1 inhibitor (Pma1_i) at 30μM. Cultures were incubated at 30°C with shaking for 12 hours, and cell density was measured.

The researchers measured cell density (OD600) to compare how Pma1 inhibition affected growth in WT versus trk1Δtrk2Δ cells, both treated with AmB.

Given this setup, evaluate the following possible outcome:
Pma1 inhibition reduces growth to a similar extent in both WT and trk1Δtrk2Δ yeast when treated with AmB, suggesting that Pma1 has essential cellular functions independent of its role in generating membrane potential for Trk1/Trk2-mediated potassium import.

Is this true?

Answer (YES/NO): NO